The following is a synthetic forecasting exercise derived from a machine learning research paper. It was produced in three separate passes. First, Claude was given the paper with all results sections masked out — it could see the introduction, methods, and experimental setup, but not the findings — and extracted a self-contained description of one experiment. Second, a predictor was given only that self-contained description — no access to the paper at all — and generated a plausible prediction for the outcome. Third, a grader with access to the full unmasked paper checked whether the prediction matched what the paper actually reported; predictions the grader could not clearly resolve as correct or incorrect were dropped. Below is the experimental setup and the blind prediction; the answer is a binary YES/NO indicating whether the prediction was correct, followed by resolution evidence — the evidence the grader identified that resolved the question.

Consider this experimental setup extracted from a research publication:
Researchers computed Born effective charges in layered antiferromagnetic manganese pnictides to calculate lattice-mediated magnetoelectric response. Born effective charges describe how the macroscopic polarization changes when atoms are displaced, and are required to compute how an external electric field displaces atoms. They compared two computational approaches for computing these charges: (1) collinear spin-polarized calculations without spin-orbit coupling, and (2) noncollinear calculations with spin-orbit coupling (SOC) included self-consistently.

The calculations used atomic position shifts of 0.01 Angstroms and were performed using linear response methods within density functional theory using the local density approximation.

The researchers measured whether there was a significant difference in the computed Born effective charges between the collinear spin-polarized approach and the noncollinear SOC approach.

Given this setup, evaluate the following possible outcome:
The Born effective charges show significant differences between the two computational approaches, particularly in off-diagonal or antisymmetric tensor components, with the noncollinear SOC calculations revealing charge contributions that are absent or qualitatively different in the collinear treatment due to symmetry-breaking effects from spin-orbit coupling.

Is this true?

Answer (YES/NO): NO